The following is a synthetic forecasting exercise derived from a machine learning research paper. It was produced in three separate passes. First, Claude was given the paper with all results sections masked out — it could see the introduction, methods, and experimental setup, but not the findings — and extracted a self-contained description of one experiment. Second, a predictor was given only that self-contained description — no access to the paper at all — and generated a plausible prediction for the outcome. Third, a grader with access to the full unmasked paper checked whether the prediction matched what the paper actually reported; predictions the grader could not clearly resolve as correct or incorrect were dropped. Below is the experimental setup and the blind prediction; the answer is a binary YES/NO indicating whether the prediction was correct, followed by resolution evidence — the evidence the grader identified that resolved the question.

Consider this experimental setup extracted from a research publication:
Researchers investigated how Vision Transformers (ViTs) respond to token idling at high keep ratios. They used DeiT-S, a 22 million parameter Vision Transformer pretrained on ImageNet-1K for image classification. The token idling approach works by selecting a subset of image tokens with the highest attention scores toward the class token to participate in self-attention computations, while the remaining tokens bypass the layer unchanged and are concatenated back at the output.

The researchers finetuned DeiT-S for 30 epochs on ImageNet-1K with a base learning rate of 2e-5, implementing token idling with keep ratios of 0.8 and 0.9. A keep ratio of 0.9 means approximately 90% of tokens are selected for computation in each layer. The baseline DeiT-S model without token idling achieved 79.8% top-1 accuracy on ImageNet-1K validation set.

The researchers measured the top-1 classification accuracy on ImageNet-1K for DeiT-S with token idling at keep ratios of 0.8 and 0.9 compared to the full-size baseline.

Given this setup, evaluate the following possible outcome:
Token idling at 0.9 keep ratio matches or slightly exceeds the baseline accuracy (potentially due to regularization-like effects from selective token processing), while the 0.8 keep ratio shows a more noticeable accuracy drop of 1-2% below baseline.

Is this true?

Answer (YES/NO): NO